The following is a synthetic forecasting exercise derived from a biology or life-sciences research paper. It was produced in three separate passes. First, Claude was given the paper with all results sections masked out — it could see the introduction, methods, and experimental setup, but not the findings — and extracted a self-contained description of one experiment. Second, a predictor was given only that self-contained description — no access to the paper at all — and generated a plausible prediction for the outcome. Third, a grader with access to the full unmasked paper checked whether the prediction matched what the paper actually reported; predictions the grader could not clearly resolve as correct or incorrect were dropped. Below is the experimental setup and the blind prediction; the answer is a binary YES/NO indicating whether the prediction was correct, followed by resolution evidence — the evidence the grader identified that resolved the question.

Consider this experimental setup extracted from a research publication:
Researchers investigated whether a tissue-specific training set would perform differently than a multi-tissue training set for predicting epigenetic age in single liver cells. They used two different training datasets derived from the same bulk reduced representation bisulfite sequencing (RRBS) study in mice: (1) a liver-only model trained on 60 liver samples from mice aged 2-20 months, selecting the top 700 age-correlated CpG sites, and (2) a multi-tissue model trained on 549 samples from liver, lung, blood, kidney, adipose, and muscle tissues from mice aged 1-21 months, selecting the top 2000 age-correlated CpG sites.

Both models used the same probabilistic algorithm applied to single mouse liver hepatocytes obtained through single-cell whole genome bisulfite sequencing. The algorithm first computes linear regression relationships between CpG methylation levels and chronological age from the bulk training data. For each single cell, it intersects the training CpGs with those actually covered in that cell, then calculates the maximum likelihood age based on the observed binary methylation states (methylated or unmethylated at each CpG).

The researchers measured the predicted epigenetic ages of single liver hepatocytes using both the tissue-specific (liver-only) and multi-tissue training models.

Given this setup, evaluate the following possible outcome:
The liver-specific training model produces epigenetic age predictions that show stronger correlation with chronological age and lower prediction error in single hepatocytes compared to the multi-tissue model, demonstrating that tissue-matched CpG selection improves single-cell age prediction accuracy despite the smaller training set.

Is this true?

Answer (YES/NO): YES